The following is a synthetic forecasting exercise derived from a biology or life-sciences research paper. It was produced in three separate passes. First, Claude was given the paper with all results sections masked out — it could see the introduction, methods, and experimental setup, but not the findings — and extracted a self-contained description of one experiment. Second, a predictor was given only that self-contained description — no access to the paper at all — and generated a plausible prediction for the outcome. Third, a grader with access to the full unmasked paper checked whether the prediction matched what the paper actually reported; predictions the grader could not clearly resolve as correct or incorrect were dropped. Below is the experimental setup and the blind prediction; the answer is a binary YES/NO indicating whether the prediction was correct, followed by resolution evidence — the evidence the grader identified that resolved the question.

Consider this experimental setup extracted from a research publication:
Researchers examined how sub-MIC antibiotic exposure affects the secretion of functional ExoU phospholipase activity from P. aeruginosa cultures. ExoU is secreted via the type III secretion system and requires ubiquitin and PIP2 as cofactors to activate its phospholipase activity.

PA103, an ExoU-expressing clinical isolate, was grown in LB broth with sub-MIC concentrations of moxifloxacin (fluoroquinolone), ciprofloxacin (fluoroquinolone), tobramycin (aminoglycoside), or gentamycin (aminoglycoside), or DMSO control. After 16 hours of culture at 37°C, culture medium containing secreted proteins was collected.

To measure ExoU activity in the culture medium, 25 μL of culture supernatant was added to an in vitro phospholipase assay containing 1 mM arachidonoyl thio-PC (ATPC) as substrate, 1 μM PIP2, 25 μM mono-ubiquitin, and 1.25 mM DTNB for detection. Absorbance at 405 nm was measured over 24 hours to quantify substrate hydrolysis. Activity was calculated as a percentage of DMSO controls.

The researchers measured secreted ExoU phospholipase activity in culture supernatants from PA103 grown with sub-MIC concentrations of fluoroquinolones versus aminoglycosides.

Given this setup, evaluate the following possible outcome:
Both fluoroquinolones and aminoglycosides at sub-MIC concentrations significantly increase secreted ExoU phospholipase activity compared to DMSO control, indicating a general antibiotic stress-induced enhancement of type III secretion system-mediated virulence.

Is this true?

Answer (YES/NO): NO